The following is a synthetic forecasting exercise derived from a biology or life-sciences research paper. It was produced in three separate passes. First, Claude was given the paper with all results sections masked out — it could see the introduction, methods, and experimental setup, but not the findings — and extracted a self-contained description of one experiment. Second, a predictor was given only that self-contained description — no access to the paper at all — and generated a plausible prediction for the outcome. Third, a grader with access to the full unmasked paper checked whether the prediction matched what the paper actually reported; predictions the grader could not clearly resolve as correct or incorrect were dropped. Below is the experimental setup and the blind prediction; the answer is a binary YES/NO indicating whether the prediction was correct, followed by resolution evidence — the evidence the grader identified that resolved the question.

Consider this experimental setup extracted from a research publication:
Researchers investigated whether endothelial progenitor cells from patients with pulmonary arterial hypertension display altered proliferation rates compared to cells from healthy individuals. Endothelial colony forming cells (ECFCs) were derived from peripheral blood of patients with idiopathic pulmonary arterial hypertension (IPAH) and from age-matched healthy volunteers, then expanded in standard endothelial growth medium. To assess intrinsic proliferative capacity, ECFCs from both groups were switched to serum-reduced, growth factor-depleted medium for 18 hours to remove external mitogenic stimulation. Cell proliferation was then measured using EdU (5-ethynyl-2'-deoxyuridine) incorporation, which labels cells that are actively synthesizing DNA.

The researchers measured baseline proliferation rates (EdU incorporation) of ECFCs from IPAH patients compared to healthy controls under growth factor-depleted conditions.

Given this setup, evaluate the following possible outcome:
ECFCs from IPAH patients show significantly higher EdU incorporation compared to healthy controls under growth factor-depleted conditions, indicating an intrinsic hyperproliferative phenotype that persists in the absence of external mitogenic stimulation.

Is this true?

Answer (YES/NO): YES